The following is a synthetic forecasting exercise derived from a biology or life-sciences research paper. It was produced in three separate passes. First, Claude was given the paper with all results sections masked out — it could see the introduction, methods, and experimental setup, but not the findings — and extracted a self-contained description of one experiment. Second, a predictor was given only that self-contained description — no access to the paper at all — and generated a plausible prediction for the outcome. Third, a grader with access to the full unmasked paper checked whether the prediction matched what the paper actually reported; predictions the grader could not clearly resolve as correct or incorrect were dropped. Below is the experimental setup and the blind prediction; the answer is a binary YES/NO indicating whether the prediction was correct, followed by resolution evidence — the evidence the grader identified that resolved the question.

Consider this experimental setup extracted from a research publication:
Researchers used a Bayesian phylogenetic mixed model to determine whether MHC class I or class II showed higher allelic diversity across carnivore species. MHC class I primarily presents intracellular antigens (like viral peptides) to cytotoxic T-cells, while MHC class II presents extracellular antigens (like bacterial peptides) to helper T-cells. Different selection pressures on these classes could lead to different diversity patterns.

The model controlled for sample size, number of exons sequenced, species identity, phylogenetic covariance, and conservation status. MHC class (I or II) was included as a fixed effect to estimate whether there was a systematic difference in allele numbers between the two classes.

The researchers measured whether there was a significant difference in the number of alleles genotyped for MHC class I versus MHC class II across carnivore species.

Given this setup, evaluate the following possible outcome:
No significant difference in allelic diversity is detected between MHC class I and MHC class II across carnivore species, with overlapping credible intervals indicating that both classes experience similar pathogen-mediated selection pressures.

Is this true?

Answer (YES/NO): NO